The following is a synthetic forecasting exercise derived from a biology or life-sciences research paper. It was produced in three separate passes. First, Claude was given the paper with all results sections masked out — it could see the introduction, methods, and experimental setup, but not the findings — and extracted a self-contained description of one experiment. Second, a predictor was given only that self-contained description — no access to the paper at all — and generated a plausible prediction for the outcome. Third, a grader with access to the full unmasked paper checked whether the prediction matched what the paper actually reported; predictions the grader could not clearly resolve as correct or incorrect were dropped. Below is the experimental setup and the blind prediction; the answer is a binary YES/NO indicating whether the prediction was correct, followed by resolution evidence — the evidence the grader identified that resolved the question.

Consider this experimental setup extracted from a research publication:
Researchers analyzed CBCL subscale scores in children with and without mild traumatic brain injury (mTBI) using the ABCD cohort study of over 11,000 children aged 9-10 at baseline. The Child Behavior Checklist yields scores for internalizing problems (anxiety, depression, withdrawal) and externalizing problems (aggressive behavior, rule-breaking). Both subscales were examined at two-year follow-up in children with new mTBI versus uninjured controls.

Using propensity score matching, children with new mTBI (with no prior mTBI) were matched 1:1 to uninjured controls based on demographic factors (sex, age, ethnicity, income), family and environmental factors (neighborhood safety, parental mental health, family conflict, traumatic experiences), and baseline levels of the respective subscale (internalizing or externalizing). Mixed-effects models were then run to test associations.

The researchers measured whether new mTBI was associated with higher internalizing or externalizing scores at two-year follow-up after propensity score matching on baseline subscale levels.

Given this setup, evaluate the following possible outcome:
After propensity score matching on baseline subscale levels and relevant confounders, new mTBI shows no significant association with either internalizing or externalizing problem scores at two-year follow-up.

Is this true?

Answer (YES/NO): NO